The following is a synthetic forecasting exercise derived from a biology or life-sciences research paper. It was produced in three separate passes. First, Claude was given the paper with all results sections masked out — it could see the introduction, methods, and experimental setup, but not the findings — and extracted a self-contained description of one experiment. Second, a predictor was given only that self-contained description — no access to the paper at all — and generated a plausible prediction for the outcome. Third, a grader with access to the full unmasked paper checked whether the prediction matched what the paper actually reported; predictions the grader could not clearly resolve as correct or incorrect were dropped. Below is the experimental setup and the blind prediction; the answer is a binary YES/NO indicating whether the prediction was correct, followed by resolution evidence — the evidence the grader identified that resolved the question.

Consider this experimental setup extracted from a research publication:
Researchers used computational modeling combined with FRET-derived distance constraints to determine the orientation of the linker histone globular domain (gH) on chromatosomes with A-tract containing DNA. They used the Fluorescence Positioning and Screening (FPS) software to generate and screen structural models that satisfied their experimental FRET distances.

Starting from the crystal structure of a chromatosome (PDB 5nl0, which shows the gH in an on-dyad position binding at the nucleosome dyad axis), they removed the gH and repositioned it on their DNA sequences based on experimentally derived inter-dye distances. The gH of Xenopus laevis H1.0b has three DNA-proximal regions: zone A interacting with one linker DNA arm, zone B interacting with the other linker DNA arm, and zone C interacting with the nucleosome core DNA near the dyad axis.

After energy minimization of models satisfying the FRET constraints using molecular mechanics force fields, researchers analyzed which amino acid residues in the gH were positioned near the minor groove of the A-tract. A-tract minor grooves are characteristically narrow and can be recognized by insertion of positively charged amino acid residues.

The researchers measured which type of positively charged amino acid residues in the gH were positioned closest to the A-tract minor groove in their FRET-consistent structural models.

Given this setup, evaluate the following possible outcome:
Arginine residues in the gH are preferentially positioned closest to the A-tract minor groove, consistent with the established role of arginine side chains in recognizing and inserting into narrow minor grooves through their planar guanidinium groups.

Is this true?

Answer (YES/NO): YES